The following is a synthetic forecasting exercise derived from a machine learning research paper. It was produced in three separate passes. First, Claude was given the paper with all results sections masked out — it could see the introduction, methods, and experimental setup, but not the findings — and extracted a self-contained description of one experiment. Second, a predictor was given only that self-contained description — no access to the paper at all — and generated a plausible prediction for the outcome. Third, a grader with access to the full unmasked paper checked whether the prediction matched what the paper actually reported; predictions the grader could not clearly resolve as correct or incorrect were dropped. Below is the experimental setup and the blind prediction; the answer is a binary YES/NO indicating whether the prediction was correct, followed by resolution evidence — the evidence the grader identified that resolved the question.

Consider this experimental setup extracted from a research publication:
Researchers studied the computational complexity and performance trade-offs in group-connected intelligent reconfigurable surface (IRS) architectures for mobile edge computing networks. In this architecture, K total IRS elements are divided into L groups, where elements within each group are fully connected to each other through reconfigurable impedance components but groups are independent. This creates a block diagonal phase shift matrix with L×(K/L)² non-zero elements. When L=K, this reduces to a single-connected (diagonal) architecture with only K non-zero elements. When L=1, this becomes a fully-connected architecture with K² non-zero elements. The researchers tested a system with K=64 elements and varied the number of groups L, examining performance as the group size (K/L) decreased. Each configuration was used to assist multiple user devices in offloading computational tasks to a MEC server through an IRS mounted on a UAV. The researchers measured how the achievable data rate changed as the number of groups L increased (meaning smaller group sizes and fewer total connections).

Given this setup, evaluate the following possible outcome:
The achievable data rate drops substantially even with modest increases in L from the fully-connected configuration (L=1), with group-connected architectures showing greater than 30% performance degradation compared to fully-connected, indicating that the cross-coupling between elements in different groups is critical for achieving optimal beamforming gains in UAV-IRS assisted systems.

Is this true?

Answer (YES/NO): NO